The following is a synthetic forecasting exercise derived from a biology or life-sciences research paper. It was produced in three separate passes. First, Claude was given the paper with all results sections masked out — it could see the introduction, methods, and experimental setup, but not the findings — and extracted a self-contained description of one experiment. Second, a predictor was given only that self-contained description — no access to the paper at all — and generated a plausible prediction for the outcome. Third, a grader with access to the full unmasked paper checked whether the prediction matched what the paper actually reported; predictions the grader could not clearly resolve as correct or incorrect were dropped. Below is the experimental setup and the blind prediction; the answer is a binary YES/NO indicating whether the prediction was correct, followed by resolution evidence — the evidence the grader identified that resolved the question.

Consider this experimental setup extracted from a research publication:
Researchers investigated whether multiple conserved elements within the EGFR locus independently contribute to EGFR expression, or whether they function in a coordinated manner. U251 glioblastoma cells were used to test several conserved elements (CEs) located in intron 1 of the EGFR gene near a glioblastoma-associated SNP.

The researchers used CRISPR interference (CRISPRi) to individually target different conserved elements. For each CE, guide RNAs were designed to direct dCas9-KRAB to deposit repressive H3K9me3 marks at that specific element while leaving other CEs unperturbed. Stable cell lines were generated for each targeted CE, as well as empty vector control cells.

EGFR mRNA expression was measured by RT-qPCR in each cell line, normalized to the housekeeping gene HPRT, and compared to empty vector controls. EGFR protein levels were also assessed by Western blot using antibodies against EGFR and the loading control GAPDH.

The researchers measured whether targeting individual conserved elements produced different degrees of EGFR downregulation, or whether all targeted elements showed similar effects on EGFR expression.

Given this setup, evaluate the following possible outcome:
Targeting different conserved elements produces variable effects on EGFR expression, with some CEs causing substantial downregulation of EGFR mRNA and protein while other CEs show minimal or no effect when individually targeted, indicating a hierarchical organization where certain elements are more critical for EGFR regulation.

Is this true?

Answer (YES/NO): YES